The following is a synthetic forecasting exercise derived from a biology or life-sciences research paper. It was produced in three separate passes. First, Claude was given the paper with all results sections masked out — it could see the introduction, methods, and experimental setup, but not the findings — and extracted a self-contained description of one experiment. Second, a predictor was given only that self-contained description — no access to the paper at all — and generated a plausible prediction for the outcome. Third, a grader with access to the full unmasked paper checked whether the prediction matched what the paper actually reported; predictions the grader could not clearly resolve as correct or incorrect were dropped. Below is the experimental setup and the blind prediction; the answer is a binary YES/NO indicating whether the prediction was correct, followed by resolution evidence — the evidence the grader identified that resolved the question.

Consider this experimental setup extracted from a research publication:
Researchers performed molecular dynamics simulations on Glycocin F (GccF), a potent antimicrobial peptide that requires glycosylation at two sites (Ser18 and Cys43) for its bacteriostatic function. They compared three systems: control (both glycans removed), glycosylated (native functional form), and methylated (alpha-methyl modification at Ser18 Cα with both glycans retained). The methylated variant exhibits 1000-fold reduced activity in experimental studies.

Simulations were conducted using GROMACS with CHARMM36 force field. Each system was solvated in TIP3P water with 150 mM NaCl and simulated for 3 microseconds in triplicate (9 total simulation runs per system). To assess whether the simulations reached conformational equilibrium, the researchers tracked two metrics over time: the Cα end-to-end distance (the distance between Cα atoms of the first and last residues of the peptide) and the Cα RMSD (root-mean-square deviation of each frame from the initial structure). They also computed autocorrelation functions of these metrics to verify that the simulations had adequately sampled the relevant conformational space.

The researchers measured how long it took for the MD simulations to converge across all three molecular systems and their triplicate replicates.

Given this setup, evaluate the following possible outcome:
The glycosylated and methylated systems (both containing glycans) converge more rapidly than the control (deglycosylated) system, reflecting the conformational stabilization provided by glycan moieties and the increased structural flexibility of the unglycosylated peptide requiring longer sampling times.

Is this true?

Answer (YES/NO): NO